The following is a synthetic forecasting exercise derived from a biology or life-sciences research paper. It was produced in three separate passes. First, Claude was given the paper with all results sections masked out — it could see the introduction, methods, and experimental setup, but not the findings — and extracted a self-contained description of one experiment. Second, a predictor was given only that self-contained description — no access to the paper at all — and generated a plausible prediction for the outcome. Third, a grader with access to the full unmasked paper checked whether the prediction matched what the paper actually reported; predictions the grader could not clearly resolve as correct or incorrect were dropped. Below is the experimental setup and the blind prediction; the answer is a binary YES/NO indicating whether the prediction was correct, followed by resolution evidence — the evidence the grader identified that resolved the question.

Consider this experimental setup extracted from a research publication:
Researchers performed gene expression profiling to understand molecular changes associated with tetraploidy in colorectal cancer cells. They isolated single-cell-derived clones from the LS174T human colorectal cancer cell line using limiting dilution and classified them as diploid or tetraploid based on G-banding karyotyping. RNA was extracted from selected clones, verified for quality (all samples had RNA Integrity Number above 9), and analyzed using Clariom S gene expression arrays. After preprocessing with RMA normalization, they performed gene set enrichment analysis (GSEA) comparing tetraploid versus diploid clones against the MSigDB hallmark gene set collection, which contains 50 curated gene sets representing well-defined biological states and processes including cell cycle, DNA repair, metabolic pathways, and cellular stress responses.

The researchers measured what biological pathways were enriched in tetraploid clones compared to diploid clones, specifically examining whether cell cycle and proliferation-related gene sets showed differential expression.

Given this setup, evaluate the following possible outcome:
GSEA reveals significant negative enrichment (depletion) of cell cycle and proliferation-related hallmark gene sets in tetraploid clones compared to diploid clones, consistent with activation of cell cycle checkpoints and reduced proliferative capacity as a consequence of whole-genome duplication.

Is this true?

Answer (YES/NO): NO